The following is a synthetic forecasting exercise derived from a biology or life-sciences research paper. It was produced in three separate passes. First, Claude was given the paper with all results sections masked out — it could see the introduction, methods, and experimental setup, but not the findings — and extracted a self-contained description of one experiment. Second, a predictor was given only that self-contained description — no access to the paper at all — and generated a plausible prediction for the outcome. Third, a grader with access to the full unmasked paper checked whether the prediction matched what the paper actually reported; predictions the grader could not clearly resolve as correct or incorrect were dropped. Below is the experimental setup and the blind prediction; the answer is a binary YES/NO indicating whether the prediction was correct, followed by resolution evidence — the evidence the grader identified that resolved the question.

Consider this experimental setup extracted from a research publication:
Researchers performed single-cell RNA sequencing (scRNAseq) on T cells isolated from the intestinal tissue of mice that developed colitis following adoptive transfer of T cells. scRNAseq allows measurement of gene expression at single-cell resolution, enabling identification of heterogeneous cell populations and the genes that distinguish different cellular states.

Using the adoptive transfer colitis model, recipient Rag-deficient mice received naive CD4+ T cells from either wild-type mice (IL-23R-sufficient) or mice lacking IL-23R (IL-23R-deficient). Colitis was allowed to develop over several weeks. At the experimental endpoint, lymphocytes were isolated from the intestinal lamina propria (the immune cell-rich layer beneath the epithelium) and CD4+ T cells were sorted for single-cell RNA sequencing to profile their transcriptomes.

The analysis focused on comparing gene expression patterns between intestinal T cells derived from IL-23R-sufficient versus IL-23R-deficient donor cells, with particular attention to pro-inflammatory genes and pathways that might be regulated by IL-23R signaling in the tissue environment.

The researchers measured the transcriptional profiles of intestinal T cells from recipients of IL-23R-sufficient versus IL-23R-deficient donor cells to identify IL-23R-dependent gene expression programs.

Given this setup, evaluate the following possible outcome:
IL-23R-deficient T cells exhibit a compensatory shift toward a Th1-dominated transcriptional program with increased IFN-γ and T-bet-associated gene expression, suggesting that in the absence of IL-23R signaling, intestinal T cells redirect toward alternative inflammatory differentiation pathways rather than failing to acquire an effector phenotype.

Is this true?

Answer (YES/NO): NO